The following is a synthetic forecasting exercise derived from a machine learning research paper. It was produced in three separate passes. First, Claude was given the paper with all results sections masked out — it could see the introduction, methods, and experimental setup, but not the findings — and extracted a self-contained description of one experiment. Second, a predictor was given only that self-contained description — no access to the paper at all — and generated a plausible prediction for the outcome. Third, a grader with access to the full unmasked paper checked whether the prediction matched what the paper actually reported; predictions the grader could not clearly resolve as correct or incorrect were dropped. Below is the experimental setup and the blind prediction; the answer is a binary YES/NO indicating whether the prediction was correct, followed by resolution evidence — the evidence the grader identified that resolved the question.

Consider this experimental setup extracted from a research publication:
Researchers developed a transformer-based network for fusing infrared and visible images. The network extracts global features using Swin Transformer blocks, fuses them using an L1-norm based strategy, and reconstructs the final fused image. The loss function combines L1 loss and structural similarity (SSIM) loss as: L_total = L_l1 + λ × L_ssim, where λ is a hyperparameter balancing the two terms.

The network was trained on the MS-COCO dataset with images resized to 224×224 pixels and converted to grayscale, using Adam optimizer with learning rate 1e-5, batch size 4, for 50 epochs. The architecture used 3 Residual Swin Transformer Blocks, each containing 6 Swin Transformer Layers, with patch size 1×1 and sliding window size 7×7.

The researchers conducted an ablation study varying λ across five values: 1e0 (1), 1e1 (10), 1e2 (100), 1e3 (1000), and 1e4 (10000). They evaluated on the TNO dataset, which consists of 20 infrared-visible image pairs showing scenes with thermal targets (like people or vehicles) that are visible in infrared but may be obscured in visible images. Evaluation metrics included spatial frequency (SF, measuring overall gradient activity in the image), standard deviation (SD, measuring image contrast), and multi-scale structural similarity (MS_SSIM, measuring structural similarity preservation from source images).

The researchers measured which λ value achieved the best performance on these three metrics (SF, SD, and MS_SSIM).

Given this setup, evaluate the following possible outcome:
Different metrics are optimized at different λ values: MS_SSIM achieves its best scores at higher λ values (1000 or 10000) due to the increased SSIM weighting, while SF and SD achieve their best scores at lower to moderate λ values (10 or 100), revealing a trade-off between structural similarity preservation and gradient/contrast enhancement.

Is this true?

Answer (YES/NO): NO